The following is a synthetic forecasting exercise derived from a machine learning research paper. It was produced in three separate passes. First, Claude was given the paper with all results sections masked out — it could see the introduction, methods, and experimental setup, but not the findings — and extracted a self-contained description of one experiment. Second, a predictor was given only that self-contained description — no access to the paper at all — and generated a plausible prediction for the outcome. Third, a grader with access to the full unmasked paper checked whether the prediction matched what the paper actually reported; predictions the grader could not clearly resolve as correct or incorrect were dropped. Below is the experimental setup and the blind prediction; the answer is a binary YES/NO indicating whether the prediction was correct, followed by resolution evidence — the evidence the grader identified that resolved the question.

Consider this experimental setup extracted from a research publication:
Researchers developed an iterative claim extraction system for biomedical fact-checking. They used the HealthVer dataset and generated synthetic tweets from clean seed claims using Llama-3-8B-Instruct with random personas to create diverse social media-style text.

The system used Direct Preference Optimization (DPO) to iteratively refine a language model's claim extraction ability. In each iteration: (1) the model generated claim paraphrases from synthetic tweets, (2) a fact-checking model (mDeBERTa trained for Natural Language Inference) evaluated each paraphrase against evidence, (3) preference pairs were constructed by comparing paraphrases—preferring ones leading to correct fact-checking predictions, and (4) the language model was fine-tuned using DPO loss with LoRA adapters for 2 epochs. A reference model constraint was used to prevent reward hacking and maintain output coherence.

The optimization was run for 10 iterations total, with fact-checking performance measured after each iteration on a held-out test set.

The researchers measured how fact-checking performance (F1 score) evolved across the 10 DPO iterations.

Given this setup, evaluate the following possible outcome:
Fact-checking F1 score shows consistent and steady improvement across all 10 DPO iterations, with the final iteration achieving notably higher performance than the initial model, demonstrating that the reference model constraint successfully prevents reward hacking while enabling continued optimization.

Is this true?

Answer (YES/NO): NO